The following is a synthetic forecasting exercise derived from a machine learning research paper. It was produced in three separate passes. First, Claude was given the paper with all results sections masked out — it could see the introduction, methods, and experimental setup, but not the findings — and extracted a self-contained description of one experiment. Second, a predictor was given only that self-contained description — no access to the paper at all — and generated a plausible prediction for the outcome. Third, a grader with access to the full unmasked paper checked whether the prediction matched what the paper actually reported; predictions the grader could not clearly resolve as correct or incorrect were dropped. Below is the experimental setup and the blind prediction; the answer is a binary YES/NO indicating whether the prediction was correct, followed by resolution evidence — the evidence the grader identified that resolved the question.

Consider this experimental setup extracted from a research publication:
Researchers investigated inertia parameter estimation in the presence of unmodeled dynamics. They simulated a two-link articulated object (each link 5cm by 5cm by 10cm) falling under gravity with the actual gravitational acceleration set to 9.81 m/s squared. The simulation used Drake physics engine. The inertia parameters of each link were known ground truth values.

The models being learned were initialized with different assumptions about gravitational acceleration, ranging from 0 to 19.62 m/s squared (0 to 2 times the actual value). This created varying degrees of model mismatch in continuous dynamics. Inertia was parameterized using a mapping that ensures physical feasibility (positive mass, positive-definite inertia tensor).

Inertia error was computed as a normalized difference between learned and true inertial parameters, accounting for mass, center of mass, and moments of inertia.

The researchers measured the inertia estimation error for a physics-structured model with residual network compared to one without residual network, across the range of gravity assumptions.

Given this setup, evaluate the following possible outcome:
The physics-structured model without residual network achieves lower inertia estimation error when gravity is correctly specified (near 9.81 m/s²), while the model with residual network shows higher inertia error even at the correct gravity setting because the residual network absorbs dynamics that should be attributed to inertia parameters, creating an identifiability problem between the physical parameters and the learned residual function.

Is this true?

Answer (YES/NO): NO